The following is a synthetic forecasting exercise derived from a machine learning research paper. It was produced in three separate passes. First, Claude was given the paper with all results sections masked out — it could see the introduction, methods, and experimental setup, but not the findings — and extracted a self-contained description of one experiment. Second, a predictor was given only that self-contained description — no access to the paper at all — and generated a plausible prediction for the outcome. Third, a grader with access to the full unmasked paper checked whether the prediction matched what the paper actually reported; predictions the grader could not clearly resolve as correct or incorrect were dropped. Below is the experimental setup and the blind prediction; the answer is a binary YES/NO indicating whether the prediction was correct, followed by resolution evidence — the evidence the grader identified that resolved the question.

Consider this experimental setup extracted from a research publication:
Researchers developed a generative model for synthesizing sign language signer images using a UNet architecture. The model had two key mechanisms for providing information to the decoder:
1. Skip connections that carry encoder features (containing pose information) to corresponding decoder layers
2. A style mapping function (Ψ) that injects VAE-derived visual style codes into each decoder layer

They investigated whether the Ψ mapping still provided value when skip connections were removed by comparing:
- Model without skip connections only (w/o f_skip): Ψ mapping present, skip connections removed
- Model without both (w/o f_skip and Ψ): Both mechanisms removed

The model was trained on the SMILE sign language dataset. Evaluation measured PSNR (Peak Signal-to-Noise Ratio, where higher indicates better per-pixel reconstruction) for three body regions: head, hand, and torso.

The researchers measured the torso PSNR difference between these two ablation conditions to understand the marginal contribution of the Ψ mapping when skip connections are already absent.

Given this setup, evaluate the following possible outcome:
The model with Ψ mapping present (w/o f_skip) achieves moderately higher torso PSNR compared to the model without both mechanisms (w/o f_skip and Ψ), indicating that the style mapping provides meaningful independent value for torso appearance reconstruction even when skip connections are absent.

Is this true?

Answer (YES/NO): YES